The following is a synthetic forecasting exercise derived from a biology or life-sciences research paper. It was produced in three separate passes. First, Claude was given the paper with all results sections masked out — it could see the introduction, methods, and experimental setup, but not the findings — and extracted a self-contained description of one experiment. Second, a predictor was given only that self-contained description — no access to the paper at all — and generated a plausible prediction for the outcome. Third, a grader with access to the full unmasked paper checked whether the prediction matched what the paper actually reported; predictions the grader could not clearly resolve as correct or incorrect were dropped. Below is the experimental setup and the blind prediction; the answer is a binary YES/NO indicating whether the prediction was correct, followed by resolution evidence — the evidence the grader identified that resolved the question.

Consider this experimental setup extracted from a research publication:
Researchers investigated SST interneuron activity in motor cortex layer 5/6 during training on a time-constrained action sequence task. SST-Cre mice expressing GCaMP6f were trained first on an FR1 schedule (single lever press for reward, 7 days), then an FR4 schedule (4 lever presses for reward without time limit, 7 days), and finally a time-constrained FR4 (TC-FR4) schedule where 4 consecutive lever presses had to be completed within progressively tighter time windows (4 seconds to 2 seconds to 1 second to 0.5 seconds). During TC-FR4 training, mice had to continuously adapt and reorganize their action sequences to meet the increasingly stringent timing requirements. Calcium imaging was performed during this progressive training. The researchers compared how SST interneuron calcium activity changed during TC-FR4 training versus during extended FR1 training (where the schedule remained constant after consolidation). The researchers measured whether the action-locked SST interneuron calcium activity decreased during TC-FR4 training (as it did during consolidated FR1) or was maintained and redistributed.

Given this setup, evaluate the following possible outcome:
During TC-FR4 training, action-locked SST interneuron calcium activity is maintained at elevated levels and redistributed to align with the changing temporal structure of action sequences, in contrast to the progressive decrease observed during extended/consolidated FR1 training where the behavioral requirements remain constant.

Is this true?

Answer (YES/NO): YES